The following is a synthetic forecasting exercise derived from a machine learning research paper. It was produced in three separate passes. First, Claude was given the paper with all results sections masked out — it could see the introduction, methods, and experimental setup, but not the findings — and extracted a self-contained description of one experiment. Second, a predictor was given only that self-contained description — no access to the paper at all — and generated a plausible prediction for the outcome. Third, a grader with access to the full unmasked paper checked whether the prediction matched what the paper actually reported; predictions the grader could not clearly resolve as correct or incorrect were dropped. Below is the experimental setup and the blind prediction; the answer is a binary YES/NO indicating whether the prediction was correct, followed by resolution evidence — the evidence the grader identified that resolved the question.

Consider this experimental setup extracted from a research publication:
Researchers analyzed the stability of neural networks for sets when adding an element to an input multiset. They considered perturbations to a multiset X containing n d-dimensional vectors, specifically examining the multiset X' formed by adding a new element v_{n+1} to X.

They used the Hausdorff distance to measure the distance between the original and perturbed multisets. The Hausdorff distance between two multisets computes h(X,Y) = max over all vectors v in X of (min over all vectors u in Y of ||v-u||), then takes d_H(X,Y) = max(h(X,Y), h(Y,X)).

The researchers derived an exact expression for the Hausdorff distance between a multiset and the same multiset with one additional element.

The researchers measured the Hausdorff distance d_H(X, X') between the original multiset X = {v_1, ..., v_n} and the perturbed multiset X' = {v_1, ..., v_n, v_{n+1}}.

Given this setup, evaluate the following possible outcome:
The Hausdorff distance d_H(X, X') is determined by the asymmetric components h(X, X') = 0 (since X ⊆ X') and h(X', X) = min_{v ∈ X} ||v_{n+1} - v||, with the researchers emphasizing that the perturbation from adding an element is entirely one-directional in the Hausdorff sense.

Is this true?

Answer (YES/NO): NO